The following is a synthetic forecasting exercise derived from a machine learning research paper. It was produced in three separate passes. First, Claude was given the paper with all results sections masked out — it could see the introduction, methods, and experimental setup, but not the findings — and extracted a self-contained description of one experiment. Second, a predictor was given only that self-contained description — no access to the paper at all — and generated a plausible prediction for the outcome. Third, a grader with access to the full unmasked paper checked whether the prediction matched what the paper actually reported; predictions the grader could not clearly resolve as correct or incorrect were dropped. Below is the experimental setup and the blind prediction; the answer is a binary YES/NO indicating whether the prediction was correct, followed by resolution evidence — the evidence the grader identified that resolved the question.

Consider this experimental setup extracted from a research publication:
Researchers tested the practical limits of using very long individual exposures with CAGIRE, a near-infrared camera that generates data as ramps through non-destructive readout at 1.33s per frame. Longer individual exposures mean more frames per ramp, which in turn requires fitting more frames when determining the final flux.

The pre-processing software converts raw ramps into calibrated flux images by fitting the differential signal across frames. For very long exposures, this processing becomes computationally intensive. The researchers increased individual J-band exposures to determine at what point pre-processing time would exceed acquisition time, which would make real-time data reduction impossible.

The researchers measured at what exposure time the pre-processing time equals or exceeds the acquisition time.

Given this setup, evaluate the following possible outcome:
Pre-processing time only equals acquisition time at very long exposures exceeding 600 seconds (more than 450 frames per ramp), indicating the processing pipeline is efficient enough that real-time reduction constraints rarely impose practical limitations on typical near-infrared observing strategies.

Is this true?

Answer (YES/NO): NO